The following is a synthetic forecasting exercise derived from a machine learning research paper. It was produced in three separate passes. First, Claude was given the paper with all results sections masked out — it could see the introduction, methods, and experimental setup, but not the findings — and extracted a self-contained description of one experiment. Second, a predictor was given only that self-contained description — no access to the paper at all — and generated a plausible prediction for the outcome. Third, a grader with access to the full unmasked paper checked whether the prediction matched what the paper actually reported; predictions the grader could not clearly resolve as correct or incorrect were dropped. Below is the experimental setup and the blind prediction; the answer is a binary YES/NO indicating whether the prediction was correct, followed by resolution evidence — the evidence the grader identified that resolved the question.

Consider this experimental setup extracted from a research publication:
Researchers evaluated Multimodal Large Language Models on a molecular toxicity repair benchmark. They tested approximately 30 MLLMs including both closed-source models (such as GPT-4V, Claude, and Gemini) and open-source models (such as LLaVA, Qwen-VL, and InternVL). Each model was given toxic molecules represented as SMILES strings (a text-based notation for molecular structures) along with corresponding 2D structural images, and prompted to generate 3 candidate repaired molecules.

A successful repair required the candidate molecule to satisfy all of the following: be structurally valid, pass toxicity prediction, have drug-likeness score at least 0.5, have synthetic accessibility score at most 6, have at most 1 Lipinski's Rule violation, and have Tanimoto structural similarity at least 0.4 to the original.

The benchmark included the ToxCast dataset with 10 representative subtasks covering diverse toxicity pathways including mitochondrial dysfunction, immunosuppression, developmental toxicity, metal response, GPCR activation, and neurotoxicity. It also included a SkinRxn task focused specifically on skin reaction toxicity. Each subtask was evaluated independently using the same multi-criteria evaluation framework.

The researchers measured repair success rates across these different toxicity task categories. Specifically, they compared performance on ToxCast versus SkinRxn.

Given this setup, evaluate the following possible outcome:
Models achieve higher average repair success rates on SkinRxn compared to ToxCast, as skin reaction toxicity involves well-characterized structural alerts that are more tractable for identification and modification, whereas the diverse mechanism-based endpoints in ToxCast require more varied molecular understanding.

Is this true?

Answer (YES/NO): NO